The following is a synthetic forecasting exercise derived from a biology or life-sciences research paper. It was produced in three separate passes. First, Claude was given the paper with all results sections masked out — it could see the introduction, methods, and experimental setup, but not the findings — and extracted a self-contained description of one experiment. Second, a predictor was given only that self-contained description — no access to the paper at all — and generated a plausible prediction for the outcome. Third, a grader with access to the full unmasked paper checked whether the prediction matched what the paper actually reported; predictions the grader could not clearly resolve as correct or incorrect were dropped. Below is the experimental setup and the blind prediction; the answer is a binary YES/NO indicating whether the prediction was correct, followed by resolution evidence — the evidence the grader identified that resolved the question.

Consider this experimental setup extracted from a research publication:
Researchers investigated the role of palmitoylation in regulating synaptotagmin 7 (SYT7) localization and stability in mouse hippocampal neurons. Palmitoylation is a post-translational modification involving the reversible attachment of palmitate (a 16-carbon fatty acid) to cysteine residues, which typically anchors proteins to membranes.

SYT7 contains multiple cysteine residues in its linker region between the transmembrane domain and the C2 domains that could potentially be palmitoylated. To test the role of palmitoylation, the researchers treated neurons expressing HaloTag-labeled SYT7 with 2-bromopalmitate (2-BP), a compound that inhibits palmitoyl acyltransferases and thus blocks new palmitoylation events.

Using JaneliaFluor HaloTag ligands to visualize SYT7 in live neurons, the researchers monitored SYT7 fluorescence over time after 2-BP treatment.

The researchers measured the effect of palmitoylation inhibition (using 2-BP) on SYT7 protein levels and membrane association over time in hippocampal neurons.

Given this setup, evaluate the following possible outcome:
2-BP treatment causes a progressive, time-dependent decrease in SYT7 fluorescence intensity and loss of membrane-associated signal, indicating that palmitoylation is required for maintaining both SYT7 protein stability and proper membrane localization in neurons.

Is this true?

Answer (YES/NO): NO